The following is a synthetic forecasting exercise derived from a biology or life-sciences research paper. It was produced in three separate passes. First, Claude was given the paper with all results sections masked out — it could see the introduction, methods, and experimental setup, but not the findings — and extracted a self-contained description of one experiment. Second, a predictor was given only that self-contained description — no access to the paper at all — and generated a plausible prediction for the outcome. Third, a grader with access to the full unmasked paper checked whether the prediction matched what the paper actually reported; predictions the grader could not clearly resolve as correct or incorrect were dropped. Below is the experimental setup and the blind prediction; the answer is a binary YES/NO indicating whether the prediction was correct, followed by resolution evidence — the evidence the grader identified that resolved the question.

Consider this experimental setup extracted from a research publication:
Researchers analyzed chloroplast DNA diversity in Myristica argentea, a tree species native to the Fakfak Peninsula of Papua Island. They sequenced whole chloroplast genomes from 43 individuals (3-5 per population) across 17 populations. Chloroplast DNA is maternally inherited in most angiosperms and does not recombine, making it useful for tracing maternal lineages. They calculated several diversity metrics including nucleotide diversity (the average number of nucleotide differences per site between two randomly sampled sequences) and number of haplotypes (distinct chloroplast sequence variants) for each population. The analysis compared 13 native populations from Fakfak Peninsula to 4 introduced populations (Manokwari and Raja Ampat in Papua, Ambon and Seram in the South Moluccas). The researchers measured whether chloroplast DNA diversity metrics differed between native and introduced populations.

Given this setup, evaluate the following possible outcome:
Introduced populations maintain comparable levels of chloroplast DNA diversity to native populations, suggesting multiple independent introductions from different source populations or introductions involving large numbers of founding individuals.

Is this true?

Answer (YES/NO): NO